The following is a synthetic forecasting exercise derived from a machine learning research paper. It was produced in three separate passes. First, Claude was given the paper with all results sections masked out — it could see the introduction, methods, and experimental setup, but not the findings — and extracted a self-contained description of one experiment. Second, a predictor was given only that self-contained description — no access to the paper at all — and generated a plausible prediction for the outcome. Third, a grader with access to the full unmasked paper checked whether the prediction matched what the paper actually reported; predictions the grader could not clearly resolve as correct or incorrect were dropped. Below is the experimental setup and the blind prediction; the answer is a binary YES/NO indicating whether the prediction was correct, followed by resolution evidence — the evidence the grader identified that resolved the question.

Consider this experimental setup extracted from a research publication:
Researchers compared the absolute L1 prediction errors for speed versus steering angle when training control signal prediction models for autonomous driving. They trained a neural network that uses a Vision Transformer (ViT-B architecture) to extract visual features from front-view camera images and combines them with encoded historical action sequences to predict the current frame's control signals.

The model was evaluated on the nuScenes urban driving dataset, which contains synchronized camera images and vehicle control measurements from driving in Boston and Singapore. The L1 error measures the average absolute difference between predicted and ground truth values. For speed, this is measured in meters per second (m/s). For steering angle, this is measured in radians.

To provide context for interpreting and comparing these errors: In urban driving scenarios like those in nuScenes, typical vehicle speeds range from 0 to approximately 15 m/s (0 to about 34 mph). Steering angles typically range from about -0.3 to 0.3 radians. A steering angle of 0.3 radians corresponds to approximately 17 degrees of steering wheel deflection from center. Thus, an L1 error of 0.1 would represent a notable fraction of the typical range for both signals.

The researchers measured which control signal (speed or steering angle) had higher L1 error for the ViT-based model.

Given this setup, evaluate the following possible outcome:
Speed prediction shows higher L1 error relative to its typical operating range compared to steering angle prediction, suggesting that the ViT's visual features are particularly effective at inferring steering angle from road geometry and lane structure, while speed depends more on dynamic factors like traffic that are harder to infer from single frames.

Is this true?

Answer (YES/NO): NO